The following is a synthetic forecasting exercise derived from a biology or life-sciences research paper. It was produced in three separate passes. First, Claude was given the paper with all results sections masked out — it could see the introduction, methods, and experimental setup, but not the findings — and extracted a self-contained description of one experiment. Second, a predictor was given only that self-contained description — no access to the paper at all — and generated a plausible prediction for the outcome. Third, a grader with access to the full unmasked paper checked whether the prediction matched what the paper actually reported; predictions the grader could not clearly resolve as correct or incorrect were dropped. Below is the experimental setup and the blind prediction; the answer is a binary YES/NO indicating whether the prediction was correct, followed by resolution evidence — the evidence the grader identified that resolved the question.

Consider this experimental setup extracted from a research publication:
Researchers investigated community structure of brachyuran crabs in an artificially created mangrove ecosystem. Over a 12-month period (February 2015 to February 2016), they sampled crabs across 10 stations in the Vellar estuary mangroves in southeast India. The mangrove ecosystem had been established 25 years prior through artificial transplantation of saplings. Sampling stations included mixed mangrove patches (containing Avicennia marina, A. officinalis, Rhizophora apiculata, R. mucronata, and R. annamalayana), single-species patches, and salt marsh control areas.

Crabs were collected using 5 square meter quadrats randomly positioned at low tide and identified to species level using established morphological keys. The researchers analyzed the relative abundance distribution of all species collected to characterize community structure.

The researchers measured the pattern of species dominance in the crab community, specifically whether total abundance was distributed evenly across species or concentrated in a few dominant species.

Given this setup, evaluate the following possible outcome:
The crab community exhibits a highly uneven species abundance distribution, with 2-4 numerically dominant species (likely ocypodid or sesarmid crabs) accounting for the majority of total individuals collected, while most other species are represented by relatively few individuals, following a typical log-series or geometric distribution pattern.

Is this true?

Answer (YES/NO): YES